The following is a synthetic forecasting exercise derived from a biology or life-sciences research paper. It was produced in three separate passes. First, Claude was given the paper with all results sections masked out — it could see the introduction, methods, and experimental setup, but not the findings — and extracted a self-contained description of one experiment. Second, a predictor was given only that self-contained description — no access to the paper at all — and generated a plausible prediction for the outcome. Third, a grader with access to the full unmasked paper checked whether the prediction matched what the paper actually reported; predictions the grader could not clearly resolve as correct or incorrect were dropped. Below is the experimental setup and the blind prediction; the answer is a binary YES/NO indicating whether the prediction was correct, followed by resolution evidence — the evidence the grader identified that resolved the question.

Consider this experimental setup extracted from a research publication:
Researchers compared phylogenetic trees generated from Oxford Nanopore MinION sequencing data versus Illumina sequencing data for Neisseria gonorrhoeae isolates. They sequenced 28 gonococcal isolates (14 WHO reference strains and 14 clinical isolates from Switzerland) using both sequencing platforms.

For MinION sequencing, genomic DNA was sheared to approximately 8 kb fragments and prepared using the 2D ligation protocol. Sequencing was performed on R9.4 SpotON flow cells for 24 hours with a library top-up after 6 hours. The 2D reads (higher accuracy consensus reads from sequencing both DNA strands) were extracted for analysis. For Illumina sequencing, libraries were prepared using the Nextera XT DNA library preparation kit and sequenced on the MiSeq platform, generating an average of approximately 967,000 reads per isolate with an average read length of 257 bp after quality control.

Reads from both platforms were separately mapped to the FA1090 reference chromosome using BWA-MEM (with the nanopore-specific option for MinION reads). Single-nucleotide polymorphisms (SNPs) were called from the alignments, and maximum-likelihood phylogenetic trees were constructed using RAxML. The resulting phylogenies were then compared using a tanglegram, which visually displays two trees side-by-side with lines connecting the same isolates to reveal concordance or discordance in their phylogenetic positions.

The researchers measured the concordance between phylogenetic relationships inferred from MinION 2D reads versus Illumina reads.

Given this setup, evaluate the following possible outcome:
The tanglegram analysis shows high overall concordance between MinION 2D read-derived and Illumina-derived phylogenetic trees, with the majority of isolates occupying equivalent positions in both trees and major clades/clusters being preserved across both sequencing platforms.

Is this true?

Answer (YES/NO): YES